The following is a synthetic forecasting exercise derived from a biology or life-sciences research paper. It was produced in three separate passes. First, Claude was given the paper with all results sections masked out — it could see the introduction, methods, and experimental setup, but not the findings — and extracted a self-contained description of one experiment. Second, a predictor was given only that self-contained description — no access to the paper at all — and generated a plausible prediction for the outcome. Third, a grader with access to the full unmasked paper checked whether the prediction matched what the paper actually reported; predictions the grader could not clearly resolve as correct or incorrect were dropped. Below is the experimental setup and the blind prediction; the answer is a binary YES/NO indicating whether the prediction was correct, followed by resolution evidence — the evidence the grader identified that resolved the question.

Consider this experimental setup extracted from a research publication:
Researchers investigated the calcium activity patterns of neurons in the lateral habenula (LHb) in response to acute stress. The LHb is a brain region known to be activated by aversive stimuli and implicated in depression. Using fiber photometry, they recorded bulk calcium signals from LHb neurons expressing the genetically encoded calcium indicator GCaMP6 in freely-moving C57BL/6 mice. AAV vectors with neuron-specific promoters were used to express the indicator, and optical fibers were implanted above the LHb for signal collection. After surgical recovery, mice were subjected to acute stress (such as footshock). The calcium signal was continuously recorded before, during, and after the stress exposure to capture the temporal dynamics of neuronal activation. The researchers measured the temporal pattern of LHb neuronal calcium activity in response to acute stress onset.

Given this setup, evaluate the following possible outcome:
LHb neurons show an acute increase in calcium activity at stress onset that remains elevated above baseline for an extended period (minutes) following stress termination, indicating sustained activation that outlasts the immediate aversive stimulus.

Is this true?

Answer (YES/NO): NO